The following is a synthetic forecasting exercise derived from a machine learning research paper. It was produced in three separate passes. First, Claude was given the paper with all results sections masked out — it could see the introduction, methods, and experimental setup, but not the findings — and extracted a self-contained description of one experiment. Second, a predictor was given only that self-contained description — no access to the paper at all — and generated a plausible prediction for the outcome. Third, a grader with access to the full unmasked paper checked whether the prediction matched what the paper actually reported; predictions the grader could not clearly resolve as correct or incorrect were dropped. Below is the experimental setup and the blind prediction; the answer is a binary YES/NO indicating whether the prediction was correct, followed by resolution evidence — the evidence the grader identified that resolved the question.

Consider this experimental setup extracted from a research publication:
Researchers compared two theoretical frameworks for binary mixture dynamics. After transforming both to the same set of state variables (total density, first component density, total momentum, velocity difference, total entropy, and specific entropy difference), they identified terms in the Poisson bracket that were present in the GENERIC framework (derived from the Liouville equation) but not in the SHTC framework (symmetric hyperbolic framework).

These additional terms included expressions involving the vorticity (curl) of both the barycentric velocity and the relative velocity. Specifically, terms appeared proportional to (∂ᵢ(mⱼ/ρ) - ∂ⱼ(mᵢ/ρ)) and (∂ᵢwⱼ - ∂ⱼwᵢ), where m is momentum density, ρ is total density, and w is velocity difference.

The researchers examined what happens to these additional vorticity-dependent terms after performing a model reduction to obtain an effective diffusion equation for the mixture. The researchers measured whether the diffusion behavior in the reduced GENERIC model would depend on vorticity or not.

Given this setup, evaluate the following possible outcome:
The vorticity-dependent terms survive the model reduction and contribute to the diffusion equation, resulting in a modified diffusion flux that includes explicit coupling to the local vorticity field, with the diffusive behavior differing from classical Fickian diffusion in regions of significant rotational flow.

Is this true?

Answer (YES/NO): YES